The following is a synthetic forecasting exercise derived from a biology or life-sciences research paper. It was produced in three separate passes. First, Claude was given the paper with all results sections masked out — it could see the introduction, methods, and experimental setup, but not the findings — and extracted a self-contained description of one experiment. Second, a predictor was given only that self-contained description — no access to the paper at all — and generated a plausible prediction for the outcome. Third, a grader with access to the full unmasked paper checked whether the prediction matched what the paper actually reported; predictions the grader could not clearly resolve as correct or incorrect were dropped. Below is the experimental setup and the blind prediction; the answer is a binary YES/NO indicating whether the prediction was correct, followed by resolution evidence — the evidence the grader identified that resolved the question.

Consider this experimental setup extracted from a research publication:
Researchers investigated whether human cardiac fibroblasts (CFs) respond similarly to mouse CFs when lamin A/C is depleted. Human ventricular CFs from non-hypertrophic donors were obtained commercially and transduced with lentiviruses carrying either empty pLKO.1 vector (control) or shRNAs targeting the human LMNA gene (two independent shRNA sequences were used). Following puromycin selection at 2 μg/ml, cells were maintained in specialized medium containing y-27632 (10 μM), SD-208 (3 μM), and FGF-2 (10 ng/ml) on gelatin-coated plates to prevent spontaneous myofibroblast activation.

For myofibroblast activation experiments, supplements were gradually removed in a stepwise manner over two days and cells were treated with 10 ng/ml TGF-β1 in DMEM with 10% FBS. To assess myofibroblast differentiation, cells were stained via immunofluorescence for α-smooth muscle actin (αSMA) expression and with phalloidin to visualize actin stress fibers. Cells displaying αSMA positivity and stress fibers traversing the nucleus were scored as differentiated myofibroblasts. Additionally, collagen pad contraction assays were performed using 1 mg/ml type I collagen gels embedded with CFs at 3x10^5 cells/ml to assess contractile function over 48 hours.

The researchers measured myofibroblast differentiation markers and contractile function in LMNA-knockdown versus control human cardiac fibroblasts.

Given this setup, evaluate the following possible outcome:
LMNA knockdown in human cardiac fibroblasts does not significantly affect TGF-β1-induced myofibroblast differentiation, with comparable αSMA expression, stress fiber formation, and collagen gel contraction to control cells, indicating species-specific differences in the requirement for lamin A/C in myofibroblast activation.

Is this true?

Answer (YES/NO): NO